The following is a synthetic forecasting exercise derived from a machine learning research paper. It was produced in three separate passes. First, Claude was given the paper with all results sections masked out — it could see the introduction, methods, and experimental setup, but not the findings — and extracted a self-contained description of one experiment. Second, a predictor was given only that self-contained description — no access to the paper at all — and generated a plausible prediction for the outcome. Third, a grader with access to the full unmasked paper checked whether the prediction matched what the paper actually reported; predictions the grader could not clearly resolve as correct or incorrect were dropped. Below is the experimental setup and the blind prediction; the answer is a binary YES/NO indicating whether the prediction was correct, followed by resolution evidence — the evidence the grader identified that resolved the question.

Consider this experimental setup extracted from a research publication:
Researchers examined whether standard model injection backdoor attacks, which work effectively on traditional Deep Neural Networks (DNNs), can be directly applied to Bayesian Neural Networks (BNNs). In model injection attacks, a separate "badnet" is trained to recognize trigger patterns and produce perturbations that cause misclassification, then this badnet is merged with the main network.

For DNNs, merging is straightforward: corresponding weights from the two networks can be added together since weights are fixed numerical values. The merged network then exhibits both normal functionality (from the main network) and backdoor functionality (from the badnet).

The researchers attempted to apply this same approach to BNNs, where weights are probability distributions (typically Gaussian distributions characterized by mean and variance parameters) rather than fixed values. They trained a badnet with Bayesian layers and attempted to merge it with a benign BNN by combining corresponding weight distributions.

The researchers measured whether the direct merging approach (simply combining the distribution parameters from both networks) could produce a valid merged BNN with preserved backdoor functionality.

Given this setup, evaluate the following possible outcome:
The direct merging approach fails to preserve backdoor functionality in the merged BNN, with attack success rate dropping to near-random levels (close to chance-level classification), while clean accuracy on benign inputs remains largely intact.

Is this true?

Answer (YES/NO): NO